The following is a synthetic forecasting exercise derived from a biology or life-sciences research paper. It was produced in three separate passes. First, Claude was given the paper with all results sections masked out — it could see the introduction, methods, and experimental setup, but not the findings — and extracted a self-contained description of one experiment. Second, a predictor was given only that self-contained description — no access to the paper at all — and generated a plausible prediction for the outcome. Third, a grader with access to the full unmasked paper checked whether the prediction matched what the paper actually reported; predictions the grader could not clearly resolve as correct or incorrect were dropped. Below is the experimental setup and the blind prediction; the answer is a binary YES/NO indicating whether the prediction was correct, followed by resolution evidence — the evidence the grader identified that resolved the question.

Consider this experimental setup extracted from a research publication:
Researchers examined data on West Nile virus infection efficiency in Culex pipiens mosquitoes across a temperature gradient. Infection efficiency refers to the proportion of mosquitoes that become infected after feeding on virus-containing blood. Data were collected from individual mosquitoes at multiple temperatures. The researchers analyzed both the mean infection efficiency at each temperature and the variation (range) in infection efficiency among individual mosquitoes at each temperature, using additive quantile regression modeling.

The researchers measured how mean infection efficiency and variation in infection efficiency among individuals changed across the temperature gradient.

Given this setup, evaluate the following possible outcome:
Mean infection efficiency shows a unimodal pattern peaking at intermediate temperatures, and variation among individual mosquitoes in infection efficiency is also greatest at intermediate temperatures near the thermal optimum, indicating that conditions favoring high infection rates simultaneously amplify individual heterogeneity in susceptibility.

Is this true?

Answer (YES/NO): NO